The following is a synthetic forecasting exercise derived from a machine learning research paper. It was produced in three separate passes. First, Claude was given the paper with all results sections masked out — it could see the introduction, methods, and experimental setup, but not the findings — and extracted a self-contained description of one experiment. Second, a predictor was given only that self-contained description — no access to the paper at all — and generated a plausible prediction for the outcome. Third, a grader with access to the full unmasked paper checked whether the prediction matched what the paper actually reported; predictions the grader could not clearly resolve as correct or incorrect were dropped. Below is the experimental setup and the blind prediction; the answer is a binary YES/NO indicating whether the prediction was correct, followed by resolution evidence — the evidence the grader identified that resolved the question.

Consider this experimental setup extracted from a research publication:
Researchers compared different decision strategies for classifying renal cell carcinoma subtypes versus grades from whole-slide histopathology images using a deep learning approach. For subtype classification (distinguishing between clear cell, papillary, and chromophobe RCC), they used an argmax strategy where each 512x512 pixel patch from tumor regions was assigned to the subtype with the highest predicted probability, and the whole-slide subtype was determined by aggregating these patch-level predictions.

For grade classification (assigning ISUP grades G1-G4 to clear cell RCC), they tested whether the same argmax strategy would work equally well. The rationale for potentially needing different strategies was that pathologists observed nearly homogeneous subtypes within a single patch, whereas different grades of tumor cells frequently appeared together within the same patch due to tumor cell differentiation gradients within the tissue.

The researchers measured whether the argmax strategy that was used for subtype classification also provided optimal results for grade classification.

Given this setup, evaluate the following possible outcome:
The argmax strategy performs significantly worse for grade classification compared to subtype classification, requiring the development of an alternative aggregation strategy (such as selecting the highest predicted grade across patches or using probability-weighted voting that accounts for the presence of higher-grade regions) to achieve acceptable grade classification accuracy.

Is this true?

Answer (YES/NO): YES